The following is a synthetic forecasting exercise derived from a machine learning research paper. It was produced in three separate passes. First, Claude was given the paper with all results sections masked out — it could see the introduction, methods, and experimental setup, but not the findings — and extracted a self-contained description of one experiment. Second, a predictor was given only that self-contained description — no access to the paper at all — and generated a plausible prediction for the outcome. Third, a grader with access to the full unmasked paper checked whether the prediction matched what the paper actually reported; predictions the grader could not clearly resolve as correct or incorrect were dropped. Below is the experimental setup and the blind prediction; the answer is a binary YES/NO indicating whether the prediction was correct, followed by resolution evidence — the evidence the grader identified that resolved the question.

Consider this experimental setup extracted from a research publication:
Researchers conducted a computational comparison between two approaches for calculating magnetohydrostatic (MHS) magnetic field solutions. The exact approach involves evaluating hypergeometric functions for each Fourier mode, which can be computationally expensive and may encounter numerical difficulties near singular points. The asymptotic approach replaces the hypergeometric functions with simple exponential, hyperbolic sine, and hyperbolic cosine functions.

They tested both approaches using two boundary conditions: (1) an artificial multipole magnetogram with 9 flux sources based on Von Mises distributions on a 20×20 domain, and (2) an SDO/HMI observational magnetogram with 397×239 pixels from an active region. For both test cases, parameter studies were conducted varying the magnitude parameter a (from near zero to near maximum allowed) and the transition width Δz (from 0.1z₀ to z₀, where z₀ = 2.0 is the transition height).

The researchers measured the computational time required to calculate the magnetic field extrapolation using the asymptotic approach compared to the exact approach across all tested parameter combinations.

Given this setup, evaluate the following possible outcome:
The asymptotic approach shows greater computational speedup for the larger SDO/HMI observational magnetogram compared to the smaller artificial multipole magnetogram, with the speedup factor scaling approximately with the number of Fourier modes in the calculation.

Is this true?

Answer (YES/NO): NO